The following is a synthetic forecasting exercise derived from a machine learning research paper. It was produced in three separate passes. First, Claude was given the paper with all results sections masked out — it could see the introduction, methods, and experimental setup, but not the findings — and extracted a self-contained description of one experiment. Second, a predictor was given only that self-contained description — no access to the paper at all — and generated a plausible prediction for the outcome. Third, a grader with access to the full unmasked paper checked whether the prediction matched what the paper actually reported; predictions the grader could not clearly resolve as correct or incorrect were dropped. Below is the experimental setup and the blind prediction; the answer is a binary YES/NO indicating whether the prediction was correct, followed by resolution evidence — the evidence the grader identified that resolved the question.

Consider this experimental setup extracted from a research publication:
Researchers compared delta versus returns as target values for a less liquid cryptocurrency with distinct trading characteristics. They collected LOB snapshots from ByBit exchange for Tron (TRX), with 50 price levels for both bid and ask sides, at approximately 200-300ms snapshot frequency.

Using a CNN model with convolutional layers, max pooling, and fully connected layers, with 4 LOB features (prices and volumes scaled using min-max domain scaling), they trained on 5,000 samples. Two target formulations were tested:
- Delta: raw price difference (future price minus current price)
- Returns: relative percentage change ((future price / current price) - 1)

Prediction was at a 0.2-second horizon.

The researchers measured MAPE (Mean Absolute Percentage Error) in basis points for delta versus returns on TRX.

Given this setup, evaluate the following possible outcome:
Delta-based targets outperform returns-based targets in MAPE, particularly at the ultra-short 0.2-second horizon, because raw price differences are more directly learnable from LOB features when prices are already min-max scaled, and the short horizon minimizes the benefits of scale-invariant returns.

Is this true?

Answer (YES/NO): NO